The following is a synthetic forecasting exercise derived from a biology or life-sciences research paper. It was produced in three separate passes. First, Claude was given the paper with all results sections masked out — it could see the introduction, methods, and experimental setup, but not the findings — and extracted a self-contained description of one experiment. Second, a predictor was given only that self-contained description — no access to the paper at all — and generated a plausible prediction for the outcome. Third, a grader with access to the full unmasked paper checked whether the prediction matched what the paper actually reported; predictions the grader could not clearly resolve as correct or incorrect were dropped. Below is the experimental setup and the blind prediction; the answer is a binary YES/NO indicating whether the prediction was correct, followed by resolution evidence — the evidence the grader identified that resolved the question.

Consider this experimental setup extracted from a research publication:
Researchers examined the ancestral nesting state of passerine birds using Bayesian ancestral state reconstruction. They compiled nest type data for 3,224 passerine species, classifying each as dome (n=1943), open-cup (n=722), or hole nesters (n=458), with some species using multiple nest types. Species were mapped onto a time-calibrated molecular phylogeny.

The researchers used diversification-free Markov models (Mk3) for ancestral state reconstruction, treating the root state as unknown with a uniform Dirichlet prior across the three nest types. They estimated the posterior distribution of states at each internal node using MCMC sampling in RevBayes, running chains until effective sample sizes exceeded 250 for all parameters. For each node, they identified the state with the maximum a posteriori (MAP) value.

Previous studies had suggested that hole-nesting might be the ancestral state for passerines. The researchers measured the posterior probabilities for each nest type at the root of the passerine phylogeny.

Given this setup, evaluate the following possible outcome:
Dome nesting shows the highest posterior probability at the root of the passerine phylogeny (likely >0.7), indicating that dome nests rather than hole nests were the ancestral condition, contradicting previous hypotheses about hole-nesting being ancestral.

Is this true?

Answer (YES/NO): NO